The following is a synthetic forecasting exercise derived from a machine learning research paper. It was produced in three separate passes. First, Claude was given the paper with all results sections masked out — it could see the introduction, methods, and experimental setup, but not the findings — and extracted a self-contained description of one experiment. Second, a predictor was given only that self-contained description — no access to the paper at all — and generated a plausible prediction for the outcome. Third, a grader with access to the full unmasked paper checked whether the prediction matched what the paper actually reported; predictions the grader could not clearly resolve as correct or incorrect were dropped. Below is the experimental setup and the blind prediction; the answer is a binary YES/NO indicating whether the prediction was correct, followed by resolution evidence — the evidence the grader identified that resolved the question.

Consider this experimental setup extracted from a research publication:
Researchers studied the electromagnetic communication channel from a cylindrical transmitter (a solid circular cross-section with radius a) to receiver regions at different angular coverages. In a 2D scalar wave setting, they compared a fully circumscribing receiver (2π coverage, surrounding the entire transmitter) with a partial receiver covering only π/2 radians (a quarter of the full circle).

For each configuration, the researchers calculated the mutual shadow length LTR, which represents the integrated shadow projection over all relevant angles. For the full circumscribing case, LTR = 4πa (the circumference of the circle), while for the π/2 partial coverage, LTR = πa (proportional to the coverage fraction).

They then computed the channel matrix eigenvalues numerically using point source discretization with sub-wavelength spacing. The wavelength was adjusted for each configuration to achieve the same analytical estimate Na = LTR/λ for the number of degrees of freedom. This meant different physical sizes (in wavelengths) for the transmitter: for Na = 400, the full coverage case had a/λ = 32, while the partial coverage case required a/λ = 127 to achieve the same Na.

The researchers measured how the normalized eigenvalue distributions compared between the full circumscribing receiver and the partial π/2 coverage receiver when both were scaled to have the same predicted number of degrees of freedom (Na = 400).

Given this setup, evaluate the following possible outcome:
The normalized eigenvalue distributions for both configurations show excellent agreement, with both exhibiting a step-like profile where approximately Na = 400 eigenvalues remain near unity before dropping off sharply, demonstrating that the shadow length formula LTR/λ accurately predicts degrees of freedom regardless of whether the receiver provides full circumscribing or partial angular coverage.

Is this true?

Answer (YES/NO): YES